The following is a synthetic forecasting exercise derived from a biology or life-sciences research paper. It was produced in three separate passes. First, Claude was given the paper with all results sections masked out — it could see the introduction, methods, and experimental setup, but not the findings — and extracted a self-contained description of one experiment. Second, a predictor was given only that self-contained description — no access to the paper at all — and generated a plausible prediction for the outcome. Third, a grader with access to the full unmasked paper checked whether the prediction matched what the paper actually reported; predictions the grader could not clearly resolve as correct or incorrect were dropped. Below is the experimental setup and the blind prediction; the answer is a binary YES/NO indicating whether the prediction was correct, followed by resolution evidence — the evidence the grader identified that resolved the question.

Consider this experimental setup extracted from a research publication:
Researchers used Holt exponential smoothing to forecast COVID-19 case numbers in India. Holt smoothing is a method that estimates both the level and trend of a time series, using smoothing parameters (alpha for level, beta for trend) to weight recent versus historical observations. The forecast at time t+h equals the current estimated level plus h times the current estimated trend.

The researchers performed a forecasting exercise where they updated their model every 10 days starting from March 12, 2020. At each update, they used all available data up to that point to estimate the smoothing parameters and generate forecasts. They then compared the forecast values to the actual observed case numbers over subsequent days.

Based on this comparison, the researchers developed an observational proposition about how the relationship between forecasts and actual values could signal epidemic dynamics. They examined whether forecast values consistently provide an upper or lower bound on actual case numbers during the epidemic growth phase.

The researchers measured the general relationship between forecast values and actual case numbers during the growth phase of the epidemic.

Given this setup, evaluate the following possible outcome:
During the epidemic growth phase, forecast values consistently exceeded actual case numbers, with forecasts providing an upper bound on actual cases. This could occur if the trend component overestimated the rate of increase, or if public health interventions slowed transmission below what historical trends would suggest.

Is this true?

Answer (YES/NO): NO